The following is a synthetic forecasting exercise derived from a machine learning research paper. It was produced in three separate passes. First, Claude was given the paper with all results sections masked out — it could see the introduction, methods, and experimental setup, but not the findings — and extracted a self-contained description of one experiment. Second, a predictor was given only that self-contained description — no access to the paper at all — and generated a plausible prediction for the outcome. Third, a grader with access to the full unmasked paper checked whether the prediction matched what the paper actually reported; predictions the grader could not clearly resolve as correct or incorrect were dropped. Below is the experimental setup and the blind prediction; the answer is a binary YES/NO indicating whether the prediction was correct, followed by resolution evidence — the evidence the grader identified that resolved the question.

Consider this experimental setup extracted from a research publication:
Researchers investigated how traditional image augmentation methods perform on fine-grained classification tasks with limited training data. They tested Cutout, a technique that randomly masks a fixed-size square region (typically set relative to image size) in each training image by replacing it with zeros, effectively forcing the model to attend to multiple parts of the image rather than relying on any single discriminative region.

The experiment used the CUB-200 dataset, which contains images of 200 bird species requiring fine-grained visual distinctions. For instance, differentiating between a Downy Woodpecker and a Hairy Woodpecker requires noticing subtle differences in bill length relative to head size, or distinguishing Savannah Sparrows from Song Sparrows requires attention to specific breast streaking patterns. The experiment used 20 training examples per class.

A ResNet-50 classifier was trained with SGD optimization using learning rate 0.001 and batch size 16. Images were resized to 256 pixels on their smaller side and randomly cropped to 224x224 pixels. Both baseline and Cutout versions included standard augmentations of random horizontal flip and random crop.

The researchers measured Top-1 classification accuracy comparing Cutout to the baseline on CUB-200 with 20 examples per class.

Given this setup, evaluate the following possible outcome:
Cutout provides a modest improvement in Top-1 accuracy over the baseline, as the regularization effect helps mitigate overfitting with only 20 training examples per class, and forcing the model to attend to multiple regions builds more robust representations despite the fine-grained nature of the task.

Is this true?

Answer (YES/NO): NO